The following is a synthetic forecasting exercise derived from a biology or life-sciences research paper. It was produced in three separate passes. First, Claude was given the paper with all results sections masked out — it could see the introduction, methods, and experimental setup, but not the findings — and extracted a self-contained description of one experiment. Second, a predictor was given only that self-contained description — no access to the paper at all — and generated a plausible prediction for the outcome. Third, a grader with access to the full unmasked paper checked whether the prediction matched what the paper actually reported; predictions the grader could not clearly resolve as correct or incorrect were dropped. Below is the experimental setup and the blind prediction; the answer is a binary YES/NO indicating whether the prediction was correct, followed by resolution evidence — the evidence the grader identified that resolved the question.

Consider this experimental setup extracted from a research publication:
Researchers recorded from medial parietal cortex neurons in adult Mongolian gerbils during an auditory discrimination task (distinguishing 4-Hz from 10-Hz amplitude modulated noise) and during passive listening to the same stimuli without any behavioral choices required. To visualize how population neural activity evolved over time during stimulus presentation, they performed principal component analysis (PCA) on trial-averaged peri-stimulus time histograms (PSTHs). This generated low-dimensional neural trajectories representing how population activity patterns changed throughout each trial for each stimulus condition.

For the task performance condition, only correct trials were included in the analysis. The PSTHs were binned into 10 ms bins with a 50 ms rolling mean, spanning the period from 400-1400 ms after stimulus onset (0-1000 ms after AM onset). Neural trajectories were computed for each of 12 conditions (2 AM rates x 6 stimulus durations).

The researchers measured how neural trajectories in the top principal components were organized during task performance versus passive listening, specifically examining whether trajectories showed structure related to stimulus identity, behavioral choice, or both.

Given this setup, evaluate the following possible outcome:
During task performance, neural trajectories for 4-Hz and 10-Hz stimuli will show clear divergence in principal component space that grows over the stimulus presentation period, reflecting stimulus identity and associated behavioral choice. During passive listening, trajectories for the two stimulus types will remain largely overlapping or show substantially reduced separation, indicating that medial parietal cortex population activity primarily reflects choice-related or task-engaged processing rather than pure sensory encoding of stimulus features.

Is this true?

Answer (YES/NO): YES